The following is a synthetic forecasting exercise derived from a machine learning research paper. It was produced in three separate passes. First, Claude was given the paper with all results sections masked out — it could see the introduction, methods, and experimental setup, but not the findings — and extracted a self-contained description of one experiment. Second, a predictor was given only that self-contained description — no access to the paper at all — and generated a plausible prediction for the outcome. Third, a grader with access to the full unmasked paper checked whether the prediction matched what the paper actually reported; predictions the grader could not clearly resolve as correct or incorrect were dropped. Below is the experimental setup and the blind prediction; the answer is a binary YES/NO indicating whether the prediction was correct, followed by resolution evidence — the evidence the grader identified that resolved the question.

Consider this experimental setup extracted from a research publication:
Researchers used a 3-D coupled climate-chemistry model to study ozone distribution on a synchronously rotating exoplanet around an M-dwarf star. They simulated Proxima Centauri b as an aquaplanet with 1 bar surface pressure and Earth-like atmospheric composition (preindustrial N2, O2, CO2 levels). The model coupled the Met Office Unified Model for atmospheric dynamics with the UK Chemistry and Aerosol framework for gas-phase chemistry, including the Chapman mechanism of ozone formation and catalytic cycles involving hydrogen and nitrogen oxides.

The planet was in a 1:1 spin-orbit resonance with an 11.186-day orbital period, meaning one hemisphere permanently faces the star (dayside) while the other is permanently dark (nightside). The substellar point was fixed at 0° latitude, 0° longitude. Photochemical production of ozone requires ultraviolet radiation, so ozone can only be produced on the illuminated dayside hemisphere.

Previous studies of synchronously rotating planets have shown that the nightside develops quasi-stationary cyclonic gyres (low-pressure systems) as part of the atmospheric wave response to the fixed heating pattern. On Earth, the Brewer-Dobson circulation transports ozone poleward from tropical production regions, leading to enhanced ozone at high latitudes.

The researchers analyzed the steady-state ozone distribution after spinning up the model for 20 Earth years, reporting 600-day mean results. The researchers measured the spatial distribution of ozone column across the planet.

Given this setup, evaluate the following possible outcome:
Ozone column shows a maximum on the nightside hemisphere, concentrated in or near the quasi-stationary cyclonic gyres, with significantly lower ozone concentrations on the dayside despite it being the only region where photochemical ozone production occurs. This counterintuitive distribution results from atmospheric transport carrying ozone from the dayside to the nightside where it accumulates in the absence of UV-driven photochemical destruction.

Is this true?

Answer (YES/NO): YES